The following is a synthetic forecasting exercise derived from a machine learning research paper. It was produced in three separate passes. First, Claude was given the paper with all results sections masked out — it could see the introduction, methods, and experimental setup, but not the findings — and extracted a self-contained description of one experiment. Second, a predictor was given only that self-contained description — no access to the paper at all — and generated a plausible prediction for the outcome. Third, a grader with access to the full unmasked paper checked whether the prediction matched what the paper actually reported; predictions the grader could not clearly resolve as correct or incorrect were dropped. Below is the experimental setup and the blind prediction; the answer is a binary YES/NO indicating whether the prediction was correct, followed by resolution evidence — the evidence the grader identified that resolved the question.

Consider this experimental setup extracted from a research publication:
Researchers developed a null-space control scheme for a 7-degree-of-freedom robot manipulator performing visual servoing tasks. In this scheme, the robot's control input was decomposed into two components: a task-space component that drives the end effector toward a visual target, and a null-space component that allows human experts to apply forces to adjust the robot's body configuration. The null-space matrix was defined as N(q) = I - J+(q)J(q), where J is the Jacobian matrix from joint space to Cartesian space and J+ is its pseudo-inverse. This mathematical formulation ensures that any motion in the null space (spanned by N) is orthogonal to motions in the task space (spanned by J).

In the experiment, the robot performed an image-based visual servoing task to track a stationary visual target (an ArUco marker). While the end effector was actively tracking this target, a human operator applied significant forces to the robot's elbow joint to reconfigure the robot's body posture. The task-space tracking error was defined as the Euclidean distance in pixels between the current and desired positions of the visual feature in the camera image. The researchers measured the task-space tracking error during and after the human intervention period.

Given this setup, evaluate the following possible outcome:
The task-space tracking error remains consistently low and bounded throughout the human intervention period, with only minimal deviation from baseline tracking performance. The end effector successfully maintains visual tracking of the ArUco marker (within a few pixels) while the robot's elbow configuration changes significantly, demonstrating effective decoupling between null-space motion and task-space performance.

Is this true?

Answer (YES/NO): YES